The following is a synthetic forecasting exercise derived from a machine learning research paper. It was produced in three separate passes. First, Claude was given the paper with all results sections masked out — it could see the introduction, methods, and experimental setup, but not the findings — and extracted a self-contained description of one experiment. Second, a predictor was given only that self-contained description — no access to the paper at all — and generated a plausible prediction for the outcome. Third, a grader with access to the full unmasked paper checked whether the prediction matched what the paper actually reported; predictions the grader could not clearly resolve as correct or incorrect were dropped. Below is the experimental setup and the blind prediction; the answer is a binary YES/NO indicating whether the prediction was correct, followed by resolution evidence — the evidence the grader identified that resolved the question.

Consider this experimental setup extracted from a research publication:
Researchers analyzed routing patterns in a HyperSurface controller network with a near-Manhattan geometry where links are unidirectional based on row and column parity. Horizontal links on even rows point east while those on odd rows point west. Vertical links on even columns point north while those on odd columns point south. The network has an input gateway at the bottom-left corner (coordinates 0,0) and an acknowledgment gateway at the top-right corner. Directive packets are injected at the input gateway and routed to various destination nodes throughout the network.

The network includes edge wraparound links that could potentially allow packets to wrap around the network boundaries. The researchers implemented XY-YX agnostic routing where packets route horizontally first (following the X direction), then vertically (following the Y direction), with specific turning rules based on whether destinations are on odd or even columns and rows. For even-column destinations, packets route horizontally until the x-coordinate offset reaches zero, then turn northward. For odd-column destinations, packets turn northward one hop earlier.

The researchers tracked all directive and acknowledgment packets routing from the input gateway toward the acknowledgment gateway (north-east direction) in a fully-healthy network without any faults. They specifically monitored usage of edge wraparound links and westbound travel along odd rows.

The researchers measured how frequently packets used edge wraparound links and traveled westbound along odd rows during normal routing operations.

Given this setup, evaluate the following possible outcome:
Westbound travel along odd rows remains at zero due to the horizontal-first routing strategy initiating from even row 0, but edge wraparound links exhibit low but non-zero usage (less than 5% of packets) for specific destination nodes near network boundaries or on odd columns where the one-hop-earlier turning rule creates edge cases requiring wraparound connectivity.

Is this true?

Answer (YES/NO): NO